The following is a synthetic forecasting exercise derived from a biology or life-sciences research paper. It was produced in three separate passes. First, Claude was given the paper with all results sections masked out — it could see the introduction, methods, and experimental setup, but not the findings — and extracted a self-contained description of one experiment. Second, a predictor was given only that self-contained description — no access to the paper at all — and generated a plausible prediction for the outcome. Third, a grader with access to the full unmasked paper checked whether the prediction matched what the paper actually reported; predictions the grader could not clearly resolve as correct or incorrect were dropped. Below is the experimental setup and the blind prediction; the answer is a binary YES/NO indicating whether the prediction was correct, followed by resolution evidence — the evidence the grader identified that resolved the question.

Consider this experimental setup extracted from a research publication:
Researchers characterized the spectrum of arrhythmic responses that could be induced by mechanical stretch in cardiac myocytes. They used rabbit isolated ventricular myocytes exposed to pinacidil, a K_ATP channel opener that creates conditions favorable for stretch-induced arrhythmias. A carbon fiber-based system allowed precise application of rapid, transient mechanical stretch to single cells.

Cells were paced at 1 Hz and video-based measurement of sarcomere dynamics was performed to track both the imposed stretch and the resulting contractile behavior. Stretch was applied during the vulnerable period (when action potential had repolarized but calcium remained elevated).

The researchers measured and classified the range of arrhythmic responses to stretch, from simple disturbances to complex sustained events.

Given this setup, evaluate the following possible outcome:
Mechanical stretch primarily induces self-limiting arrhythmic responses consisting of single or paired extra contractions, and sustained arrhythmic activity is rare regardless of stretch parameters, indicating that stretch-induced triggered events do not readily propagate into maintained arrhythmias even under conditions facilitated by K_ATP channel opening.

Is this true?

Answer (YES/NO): NO